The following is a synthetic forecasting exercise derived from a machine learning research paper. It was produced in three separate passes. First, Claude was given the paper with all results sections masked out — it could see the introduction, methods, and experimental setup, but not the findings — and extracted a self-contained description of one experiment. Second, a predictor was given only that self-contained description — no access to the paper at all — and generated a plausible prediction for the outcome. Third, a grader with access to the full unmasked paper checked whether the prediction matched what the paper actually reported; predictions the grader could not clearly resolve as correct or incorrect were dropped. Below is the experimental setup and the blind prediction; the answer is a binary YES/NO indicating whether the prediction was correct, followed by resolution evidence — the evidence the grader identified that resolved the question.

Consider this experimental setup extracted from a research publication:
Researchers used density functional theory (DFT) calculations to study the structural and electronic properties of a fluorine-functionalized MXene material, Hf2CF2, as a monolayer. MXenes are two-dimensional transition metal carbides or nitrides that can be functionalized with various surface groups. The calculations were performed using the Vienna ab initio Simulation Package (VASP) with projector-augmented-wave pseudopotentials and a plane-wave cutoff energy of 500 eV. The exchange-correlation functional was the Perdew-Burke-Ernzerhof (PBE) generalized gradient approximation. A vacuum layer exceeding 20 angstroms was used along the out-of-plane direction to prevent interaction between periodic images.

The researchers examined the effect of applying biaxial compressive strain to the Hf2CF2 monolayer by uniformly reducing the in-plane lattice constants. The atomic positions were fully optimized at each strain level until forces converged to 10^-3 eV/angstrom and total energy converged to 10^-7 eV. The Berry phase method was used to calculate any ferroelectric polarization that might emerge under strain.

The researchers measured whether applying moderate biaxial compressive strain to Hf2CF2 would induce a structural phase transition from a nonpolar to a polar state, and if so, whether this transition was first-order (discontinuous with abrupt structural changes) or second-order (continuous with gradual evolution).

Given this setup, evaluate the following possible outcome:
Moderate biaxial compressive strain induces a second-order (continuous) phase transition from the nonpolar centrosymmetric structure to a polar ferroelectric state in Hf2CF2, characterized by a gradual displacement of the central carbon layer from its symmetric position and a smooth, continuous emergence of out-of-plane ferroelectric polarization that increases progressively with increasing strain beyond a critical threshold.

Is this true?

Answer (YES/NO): NO